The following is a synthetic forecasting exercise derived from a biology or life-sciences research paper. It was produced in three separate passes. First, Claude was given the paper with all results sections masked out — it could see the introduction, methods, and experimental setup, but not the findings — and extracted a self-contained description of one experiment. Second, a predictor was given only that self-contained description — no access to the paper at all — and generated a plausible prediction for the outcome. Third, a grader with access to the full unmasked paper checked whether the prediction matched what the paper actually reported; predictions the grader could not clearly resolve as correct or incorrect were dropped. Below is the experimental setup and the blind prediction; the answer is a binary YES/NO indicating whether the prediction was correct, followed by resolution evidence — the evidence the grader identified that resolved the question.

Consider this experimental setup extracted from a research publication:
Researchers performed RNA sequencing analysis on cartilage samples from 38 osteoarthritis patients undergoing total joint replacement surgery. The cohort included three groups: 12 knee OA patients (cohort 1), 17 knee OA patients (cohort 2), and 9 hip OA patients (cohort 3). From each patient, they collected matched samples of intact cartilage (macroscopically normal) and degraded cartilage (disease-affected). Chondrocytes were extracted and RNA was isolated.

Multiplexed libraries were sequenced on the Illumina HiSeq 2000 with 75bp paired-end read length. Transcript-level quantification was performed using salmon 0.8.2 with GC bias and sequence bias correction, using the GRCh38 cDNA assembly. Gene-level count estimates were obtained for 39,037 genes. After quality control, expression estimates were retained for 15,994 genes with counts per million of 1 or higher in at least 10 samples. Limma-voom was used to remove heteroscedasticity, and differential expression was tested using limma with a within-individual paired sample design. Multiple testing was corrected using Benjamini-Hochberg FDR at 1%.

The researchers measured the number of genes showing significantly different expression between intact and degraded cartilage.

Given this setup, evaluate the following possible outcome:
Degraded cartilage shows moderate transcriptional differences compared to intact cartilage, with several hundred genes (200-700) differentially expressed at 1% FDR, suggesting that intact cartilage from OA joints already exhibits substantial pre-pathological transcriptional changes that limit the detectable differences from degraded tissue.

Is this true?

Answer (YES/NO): NO